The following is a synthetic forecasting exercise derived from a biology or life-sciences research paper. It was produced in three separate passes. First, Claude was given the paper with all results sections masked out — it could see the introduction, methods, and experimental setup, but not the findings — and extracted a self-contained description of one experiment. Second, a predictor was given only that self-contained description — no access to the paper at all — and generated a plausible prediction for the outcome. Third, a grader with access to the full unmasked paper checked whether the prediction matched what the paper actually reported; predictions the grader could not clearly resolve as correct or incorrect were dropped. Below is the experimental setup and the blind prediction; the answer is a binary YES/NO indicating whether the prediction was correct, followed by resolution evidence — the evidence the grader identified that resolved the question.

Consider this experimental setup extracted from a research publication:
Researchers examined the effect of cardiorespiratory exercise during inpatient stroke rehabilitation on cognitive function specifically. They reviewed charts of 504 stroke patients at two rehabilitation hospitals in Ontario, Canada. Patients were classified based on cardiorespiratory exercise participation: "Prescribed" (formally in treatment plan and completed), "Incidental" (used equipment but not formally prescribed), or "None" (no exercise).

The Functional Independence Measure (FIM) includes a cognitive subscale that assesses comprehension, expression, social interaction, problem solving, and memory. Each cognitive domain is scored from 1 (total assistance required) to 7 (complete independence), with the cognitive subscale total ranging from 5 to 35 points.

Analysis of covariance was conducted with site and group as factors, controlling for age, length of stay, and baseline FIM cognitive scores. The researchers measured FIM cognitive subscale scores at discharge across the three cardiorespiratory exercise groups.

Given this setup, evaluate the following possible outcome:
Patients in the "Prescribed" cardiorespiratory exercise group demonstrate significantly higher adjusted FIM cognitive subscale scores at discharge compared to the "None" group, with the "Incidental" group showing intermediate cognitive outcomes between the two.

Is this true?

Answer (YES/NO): NO